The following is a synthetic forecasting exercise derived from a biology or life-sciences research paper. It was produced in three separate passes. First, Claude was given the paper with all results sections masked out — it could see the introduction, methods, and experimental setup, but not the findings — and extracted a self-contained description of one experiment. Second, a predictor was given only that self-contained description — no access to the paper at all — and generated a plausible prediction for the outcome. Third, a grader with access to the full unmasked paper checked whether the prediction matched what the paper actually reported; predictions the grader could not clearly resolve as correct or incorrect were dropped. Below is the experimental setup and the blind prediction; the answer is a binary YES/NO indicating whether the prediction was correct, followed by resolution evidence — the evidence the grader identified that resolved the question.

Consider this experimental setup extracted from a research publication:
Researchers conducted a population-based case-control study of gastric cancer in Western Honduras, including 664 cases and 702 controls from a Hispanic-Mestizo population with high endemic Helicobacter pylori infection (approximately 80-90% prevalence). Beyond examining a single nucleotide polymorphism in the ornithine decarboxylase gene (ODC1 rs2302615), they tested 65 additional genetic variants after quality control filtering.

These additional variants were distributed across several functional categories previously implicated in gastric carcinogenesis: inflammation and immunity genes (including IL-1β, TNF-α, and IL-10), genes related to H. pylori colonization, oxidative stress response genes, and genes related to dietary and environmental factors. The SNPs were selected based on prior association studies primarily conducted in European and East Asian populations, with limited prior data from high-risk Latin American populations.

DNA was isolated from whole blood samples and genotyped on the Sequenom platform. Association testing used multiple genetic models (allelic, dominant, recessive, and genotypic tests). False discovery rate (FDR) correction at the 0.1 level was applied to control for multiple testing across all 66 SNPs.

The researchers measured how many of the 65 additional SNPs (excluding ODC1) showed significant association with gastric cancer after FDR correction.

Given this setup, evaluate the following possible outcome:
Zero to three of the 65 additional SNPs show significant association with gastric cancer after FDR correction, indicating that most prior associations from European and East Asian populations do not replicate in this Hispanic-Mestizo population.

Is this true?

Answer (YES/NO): NO